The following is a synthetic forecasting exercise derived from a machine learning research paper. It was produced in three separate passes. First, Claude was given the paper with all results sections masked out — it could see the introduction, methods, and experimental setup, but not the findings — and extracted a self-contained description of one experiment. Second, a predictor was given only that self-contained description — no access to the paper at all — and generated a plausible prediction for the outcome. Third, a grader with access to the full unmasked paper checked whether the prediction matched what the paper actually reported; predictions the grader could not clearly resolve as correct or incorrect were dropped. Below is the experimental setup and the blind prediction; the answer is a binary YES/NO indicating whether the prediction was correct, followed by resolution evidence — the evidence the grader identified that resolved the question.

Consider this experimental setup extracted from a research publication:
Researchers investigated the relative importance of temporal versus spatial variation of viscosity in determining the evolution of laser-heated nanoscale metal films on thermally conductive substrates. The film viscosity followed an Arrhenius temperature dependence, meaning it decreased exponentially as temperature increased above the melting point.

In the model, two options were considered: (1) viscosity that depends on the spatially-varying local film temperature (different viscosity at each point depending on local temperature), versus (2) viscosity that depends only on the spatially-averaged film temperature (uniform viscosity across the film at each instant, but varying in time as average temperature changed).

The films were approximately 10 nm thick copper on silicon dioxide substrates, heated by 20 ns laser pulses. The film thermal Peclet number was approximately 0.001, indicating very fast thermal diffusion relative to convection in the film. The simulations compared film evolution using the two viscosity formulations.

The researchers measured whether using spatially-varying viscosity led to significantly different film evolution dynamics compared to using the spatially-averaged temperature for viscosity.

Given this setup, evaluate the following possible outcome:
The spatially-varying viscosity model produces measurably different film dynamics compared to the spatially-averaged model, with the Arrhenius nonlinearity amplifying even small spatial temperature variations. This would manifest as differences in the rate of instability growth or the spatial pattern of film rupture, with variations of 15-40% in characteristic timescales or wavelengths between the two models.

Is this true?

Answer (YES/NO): NO